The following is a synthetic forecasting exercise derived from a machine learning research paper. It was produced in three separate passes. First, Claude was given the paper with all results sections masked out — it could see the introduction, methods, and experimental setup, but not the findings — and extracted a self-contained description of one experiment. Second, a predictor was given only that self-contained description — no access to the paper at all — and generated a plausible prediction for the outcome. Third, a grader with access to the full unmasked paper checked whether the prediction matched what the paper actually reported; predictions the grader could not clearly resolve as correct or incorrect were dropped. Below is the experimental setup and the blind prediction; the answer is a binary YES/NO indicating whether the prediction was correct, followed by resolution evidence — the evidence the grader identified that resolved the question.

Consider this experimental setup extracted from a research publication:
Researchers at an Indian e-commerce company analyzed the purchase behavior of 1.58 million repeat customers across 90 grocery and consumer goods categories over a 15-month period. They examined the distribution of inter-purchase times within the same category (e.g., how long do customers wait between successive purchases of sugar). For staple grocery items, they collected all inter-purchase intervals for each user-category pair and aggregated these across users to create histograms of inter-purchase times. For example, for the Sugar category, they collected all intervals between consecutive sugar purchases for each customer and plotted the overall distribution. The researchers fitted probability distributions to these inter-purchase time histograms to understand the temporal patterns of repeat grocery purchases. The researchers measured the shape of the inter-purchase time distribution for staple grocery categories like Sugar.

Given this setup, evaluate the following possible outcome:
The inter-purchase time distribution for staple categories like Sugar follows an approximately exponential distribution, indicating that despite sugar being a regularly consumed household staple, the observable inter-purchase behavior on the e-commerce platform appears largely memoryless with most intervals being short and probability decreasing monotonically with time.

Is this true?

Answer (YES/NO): NO